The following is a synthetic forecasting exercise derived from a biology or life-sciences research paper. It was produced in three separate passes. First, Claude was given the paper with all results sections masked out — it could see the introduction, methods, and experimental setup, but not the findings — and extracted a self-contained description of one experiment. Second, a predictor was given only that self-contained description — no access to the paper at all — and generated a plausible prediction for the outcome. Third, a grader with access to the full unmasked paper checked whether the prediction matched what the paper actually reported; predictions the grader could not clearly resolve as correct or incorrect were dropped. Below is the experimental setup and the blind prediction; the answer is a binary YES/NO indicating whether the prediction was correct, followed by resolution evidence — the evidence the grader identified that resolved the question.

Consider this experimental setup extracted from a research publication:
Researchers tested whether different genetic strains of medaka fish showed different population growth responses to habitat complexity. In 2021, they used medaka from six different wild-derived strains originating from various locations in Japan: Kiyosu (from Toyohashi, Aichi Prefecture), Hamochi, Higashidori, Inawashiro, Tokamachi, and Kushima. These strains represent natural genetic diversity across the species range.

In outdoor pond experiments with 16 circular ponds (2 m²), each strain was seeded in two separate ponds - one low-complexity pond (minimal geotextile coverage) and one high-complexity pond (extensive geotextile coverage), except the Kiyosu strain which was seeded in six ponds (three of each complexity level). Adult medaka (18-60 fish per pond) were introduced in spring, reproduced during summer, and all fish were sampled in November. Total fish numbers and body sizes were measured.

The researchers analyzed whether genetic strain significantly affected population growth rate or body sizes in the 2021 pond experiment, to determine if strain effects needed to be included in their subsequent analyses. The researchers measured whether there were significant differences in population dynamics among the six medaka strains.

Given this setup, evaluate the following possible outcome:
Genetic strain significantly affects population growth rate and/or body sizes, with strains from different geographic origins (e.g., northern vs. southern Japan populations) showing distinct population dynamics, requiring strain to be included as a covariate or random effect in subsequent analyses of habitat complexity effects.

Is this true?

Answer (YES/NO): NO